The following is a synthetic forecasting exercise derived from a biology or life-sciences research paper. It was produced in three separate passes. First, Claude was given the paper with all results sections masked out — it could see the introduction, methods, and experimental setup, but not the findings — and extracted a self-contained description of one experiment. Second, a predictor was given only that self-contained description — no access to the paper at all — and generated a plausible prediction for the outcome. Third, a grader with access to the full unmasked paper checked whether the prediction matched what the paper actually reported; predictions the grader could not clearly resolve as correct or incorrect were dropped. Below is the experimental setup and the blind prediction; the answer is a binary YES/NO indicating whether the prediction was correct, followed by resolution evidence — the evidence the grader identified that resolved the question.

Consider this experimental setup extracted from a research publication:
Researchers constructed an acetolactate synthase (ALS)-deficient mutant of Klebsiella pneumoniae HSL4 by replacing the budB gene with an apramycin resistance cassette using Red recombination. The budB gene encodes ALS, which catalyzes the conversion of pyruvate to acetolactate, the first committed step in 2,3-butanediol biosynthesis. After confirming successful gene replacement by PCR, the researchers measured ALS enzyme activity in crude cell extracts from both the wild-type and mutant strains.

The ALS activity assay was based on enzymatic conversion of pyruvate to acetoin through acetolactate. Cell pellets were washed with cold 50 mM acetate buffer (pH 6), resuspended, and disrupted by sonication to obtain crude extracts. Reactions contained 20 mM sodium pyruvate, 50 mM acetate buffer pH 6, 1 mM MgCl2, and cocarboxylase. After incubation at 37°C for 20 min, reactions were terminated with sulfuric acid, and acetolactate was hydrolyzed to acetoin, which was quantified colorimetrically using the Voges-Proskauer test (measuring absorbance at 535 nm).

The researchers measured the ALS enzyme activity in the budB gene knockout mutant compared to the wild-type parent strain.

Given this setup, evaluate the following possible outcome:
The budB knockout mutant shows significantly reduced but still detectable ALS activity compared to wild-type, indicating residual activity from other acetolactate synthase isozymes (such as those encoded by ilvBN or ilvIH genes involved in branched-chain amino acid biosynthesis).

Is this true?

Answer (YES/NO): NO